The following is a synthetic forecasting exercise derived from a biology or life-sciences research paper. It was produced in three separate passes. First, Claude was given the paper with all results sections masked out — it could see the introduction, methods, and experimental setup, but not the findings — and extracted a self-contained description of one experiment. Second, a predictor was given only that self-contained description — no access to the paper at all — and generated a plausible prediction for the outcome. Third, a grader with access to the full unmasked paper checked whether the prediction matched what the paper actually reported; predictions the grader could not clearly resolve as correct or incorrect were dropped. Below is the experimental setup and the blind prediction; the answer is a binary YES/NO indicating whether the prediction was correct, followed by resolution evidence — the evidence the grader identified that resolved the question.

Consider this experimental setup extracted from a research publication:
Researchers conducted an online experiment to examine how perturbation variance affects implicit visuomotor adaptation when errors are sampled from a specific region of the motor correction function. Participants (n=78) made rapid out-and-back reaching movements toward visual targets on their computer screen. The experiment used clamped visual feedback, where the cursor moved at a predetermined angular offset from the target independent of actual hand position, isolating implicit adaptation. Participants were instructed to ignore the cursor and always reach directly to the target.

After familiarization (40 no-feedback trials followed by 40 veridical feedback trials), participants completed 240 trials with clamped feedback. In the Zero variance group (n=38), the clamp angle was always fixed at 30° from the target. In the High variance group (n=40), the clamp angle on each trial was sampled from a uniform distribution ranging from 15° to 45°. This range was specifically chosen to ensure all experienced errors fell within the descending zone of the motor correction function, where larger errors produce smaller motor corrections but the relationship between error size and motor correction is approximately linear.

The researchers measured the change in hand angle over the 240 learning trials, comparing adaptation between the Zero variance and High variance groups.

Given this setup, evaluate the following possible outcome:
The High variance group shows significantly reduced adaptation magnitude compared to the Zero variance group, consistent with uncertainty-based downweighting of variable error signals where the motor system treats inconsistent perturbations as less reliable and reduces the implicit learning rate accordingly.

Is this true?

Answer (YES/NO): NO